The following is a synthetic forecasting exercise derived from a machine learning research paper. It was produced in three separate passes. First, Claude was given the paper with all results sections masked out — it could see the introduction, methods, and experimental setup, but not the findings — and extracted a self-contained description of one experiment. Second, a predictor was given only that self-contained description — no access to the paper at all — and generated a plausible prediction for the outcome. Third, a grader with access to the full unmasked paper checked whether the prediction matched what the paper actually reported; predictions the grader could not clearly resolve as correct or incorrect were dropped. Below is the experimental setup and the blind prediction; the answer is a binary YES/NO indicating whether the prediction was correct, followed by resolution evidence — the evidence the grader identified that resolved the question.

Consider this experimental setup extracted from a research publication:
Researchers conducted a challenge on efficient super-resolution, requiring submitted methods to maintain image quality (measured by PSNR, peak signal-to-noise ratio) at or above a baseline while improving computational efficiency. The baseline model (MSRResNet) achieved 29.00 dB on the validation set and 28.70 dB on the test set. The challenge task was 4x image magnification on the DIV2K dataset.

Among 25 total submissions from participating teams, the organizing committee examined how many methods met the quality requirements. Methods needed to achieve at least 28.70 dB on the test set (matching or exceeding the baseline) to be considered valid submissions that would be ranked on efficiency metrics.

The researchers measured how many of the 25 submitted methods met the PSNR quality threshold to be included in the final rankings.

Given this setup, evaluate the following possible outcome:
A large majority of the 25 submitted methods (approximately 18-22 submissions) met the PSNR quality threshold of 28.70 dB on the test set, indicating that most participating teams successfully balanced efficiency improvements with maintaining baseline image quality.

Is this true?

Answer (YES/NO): YES